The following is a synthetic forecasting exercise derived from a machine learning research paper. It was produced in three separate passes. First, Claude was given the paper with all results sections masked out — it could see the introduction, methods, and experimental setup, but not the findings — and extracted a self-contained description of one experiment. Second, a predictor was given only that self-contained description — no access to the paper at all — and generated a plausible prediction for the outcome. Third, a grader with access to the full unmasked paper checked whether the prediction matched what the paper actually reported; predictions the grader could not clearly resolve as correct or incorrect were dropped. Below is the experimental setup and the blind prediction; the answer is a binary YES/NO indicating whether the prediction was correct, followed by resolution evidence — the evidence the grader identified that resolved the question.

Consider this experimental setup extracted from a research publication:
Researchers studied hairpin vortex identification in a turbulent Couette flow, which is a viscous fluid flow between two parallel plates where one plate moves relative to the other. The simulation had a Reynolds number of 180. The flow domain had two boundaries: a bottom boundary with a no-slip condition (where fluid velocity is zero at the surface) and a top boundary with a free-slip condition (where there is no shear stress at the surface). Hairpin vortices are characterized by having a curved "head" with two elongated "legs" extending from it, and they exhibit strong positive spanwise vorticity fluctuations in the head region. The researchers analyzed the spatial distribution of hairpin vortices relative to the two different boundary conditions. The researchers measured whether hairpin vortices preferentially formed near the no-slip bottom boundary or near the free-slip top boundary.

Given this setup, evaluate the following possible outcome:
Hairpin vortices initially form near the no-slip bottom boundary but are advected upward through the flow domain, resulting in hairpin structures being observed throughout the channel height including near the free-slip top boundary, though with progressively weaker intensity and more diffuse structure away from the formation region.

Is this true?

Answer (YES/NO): NO